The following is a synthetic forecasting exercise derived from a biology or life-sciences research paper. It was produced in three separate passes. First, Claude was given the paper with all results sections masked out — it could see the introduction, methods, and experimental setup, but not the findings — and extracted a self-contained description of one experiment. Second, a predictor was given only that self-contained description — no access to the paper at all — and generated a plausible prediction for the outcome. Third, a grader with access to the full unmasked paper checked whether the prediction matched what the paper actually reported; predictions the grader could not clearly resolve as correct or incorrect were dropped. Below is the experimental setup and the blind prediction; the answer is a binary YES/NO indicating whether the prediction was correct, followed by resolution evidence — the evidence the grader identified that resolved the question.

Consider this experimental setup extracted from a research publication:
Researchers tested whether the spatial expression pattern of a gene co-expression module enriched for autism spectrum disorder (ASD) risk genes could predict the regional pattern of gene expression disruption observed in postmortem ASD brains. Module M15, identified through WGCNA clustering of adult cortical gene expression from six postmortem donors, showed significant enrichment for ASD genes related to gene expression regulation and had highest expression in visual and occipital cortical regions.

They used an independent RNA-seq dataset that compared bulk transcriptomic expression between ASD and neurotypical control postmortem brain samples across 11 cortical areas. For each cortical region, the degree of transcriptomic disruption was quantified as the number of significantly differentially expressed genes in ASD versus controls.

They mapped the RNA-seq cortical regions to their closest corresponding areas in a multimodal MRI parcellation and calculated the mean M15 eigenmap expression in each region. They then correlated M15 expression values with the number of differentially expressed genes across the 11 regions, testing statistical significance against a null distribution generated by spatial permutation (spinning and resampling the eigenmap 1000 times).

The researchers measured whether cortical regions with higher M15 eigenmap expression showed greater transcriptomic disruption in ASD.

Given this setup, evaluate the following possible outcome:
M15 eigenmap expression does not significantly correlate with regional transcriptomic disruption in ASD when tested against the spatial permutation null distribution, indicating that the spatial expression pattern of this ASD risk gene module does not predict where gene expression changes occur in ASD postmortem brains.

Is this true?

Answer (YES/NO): NO